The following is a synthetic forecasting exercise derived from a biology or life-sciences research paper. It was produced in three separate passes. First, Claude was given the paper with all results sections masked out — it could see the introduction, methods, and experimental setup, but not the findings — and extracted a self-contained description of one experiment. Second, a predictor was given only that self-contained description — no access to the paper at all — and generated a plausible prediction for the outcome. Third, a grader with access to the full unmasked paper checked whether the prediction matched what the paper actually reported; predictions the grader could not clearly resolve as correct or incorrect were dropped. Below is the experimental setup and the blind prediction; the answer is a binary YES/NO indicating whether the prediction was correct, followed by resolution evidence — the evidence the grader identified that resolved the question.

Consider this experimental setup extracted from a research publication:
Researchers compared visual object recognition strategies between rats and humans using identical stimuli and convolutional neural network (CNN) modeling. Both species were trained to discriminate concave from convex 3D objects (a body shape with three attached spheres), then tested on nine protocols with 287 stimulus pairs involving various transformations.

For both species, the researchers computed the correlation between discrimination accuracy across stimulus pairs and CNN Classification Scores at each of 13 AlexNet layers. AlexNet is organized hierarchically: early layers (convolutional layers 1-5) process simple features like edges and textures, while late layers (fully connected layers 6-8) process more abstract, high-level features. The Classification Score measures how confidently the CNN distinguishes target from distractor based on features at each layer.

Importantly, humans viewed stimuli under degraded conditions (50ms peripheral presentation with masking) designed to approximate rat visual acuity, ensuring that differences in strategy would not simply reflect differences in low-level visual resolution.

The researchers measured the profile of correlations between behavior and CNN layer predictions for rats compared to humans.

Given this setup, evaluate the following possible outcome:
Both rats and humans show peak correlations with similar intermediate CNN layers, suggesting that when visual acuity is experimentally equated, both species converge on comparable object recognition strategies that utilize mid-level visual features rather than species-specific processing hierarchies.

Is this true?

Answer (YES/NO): NO